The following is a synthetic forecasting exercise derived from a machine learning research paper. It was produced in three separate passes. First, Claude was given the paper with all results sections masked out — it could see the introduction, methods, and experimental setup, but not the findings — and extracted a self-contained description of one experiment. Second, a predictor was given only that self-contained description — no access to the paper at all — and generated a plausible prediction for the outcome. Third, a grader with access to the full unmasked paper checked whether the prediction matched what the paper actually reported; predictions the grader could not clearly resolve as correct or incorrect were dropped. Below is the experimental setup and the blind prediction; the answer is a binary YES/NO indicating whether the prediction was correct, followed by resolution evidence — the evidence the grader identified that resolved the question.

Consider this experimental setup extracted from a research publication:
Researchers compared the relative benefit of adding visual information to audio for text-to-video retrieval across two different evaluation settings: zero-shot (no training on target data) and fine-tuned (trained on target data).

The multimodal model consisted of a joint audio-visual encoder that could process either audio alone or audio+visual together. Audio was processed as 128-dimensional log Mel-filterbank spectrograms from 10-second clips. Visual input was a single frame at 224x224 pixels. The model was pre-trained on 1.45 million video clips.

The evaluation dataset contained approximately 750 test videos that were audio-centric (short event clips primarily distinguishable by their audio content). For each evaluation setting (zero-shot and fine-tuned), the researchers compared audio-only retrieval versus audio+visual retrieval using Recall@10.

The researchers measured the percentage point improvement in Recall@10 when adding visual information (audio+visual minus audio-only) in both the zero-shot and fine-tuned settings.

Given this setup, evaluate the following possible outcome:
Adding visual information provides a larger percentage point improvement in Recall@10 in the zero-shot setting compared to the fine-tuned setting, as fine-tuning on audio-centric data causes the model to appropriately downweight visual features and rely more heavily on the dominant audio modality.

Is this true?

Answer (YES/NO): YES